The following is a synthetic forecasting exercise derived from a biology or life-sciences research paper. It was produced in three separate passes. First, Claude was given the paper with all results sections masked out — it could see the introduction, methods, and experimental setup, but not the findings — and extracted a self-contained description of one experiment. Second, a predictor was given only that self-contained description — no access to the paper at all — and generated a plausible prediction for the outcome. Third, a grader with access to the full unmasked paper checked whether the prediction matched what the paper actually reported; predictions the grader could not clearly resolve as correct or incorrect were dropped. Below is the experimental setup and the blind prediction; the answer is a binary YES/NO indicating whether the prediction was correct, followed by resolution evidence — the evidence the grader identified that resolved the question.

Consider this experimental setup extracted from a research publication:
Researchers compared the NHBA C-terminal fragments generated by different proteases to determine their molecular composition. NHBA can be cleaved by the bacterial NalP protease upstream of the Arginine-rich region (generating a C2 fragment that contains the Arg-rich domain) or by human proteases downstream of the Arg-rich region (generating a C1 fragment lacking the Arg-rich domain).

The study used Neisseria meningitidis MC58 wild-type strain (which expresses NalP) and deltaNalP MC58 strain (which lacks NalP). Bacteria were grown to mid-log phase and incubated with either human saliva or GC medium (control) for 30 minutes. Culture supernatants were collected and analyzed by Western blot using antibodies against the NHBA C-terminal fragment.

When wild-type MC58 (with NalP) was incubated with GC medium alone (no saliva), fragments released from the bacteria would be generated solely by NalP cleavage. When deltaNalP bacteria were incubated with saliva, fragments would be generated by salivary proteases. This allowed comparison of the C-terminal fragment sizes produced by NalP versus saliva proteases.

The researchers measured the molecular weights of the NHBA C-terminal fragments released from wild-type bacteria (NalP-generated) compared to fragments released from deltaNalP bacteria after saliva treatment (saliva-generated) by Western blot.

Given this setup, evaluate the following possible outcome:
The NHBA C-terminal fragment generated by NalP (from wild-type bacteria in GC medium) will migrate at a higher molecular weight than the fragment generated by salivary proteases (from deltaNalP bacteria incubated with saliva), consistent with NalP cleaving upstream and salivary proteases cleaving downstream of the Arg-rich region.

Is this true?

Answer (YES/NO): YES